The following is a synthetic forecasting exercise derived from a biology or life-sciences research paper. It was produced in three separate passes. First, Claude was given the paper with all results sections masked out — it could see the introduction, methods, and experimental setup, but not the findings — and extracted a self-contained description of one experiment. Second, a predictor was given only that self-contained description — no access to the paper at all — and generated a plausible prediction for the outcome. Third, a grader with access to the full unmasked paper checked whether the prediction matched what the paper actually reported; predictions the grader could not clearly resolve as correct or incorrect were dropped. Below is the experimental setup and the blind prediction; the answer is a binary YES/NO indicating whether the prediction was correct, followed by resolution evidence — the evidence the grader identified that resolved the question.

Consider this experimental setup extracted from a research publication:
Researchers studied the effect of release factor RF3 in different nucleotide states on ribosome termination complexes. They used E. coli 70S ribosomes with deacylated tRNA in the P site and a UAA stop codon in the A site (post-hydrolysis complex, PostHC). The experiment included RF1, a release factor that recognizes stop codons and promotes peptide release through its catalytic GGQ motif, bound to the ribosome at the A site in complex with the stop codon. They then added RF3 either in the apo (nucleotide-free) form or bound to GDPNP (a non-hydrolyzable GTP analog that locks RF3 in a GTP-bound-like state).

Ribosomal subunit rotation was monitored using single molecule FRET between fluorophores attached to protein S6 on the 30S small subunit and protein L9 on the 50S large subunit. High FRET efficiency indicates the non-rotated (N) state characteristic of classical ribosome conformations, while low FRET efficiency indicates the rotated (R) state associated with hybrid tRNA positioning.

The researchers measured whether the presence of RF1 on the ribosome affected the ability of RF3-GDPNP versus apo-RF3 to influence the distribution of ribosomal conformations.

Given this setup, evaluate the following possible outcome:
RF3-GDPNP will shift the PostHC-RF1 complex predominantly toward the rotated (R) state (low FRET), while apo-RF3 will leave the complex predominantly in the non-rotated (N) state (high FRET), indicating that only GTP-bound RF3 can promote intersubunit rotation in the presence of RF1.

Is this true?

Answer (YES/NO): NO